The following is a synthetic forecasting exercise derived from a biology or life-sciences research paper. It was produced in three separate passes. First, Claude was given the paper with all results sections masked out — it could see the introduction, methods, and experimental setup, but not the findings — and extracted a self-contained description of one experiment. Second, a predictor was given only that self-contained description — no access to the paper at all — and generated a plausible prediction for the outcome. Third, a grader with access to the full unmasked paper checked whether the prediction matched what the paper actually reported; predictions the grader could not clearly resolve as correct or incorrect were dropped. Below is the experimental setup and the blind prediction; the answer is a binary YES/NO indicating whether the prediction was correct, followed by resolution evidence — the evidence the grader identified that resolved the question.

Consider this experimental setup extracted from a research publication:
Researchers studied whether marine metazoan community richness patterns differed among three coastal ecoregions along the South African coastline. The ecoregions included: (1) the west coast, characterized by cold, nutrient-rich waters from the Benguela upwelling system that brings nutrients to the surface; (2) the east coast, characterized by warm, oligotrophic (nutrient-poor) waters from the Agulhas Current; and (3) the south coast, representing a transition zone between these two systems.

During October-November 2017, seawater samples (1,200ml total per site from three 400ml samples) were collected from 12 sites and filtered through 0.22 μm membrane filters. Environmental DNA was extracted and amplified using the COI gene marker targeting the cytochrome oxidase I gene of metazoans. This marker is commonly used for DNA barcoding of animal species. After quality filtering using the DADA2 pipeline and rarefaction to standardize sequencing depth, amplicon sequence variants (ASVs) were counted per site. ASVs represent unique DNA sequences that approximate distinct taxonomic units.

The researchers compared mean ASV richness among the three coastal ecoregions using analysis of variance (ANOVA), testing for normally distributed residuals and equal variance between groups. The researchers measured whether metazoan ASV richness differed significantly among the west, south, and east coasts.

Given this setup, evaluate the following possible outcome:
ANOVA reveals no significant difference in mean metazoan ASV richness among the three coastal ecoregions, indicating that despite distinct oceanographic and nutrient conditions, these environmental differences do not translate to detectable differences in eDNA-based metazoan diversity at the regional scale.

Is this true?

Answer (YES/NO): YES